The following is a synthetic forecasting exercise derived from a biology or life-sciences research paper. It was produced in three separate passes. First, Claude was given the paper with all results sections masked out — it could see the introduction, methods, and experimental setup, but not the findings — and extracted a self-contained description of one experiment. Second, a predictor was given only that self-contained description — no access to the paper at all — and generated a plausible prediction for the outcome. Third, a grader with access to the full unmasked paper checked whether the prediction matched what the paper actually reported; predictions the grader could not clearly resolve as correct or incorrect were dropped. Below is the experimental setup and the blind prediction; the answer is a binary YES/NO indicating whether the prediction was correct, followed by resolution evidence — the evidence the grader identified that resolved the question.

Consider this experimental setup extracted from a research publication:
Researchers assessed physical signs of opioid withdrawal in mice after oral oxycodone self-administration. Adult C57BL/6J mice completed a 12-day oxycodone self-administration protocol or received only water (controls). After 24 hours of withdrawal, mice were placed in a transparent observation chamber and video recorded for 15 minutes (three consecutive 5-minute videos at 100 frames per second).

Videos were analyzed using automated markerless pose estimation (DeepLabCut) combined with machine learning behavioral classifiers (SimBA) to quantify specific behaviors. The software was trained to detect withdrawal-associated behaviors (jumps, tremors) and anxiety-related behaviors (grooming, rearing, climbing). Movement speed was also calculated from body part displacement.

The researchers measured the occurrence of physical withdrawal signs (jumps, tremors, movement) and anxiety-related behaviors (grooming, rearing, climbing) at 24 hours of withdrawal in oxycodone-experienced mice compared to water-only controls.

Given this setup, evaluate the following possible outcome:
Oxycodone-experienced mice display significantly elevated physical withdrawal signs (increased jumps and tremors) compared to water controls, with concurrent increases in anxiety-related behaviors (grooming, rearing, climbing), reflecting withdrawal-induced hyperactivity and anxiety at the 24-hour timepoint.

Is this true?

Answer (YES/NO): NO